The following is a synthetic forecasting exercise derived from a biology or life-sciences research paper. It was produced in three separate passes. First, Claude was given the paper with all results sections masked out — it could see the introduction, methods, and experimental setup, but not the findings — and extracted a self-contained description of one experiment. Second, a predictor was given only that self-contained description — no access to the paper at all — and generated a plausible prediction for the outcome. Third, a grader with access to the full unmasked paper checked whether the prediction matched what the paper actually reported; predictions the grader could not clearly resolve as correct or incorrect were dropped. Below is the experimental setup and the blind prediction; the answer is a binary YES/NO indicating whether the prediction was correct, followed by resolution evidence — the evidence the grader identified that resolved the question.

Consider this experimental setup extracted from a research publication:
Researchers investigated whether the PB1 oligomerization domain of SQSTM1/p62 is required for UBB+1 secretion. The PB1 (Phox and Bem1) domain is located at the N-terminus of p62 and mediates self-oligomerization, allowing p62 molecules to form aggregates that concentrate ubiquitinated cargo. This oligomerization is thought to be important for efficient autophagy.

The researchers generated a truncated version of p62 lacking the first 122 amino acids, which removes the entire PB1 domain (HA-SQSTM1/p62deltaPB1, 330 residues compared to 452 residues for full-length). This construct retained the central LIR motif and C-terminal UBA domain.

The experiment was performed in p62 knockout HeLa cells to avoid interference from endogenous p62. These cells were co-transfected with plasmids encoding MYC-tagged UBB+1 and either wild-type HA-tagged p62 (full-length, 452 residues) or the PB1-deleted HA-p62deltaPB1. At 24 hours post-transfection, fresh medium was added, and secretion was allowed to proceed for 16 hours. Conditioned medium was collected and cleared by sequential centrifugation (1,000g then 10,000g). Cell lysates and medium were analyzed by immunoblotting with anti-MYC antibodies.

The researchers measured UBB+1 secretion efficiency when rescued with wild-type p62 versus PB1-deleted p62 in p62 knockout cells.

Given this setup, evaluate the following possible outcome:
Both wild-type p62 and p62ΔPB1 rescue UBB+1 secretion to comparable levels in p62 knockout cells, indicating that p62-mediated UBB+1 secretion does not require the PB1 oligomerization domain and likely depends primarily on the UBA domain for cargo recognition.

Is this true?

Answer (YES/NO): NO